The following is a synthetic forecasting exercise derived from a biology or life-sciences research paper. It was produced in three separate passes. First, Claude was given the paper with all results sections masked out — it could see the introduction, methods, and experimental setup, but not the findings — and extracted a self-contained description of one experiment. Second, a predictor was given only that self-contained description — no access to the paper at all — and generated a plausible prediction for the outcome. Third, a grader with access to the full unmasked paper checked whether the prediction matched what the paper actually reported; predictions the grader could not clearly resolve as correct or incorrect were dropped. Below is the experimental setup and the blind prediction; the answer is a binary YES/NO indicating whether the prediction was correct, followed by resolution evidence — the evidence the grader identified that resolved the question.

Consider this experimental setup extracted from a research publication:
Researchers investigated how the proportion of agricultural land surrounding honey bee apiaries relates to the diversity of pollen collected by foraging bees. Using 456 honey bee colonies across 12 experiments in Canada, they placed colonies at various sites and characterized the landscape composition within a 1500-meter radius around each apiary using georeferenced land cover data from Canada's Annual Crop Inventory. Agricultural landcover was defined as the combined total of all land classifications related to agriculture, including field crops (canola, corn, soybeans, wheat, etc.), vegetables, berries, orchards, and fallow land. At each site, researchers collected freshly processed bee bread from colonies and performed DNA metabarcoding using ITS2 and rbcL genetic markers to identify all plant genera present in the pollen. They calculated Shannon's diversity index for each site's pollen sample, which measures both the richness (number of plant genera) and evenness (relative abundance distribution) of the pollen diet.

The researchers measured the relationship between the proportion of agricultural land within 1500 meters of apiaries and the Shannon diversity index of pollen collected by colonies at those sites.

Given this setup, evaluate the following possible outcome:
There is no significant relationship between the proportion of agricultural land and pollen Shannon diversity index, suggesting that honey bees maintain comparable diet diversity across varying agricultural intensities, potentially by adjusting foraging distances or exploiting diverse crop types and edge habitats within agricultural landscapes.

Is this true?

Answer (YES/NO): NO